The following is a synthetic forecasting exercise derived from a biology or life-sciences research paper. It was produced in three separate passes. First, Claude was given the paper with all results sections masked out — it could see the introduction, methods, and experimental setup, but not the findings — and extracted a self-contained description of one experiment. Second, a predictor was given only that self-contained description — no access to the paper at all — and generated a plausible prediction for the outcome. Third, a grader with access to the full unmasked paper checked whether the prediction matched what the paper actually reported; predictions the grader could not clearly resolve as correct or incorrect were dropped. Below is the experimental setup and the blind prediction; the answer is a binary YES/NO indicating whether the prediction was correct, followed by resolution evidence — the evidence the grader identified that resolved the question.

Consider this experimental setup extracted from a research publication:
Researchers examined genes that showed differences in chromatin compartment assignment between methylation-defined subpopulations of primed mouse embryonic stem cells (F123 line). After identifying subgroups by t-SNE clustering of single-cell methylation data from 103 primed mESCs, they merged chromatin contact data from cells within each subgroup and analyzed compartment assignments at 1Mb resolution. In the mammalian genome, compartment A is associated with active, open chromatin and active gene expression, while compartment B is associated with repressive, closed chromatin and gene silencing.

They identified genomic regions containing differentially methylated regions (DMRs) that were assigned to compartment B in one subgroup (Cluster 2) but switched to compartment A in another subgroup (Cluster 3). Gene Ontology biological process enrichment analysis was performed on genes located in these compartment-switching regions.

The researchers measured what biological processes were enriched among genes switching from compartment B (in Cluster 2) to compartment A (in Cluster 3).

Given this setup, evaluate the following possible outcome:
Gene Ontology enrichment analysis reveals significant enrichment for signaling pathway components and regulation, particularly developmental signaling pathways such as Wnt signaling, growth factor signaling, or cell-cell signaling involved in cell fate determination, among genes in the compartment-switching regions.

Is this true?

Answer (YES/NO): NO